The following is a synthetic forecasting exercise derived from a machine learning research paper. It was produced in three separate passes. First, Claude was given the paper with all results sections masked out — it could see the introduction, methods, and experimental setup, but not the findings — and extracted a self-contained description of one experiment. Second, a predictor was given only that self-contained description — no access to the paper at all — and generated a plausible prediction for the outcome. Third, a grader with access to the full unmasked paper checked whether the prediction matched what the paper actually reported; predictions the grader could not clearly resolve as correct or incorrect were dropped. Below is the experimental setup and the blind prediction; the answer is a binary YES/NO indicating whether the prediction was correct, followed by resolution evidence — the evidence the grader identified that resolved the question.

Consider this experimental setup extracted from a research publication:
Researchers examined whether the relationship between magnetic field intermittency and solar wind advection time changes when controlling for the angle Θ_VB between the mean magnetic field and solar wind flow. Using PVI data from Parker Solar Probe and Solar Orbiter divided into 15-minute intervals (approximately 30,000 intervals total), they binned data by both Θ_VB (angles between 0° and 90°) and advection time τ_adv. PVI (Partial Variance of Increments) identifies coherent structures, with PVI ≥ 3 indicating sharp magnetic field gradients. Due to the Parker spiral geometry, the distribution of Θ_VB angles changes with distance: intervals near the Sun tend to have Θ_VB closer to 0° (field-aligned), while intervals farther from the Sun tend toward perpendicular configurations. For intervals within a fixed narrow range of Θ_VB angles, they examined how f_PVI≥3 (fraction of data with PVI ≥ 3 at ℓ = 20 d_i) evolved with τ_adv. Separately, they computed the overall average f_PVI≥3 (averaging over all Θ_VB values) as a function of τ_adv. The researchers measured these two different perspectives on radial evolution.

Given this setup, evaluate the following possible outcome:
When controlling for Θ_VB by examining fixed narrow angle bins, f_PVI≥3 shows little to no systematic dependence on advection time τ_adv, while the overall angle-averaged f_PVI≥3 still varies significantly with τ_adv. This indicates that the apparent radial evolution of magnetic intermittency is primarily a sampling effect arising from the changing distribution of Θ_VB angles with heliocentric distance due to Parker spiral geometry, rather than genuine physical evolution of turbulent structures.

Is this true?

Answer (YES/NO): NO